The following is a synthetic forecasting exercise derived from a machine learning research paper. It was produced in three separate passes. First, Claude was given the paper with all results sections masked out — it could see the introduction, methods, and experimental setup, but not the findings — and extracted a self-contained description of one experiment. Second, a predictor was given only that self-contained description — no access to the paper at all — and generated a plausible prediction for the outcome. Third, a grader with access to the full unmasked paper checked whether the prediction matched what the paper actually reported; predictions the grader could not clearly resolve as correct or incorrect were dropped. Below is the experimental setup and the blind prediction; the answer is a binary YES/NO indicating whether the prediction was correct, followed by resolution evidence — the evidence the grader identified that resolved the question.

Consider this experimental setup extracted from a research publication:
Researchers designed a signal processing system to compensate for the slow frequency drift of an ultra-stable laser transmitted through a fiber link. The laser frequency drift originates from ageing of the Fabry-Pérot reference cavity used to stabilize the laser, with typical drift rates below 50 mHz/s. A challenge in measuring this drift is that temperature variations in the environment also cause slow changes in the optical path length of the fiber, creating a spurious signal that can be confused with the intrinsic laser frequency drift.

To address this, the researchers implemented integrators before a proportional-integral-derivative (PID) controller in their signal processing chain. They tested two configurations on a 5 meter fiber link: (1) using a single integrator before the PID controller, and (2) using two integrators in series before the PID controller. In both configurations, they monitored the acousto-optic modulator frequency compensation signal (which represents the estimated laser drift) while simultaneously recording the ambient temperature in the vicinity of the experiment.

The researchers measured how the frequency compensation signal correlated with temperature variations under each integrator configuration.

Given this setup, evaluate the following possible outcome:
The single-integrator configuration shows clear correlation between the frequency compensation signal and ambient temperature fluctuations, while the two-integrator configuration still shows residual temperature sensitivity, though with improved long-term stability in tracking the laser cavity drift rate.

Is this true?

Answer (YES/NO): NO